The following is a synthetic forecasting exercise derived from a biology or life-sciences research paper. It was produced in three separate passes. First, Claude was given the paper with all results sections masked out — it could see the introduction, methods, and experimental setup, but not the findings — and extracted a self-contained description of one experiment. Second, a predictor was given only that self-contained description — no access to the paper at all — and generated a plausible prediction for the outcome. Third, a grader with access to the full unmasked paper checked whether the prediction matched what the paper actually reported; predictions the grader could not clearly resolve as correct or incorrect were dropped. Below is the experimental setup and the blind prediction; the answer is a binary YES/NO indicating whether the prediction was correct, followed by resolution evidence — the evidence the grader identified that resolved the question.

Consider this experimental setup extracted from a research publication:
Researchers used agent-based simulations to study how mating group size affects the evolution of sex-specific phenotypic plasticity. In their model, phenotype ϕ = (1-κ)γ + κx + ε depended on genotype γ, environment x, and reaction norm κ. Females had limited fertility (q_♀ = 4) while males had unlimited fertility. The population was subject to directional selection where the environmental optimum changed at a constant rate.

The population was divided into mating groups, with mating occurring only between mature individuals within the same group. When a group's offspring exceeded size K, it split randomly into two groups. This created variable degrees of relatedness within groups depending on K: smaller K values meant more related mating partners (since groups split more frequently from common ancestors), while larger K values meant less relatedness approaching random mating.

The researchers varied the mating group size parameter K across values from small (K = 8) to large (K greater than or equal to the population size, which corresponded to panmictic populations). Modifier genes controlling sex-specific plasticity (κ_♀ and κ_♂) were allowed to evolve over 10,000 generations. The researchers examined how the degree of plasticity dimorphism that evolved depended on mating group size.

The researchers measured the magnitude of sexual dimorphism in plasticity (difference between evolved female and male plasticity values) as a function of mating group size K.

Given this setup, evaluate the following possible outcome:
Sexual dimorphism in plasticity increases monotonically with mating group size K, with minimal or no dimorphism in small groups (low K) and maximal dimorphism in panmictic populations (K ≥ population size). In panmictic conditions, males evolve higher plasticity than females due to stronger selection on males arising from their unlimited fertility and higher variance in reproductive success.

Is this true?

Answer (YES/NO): NO